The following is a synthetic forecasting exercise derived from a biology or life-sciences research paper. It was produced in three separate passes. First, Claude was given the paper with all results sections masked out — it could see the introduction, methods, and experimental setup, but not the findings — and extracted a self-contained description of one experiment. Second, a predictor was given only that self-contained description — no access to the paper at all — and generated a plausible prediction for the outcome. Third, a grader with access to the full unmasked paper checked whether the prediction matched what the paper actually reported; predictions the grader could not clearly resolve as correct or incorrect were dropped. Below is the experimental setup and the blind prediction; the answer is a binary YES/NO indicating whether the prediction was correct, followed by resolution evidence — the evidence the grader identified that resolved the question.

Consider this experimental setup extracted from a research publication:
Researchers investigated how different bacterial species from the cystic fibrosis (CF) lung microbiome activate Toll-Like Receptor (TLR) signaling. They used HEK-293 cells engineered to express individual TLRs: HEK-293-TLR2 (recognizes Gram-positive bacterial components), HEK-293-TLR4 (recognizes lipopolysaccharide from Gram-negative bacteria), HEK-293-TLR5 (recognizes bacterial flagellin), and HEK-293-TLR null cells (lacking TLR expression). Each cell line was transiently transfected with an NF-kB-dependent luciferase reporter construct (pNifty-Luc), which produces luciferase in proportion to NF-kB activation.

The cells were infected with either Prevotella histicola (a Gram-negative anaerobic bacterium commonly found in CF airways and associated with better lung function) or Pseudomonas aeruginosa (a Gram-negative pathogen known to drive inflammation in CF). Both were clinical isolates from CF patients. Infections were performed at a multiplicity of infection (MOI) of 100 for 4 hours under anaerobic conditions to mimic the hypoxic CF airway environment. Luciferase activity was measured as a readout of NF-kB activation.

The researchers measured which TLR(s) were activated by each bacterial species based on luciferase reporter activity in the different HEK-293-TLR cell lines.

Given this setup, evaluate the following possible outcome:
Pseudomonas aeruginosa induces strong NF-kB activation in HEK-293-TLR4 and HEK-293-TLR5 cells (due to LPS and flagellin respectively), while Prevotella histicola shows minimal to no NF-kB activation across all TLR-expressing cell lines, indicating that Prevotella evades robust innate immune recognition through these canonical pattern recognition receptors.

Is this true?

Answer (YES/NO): NO